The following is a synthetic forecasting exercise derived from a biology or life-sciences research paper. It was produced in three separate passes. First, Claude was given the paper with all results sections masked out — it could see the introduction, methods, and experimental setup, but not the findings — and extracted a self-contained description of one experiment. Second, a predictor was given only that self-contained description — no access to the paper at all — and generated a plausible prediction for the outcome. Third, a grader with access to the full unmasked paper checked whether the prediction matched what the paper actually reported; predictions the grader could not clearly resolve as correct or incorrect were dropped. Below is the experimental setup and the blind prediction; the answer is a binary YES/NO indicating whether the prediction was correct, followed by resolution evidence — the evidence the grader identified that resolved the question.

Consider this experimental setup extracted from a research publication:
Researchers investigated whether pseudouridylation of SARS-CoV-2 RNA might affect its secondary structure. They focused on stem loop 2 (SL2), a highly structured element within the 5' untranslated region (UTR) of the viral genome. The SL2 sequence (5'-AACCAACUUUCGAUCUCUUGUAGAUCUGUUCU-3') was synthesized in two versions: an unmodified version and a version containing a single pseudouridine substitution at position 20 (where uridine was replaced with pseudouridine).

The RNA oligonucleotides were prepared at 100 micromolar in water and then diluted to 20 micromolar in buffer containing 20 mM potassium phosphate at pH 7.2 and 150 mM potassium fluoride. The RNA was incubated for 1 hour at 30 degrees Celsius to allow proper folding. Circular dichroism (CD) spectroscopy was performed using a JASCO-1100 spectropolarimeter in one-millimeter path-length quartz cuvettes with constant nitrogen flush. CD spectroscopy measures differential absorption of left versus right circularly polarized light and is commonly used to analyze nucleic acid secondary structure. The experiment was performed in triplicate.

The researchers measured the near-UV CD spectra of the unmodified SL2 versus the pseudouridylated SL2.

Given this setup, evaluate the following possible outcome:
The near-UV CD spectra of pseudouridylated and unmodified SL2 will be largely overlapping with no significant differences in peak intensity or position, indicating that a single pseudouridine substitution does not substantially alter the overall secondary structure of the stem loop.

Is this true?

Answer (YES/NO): NO